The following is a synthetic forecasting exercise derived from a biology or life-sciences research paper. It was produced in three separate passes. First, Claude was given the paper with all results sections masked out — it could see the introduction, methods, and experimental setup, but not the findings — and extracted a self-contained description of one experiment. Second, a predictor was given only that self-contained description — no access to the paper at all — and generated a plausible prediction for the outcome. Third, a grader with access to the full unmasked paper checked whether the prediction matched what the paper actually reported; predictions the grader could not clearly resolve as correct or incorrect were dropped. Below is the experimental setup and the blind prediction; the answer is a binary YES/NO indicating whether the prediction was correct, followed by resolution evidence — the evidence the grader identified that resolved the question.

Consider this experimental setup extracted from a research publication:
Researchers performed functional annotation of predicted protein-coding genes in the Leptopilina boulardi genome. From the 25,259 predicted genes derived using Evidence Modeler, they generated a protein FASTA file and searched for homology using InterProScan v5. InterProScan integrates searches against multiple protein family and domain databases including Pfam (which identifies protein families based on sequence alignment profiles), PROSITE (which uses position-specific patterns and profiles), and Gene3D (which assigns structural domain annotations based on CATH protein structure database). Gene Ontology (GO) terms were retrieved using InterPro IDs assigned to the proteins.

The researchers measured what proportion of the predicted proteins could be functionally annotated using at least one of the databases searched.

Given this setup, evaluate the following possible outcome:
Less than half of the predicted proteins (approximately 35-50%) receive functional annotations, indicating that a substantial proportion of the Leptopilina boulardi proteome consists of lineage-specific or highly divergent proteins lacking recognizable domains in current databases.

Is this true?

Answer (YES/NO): NO